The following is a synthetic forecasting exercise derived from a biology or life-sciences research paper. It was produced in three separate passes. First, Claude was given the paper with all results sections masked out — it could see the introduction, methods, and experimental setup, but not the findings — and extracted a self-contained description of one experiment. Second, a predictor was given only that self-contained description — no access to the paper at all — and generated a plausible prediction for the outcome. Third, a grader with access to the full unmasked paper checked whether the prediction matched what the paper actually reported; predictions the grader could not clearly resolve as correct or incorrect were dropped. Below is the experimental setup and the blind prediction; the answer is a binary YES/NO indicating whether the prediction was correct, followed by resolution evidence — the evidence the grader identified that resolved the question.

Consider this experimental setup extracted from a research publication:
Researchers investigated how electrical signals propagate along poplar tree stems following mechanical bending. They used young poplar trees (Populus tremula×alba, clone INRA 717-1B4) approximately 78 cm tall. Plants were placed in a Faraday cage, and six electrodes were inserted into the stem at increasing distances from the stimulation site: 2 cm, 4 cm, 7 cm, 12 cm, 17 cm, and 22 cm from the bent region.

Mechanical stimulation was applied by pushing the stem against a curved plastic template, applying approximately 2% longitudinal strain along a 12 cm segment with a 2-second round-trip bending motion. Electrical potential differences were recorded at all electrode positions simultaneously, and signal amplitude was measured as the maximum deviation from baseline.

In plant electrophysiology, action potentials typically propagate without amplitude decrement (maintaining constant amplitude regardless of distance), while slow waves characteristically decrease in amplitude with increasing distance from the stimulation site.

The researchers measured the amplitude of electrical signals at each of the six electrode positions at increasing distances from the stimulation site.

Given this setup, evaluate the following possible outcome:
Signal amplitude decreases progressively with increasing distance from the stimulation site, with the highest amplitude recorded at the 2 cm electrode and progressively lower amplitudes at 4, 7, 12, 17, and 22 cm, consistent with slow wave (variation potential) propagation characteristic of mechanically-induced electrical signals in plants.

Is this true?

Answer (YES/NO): NO